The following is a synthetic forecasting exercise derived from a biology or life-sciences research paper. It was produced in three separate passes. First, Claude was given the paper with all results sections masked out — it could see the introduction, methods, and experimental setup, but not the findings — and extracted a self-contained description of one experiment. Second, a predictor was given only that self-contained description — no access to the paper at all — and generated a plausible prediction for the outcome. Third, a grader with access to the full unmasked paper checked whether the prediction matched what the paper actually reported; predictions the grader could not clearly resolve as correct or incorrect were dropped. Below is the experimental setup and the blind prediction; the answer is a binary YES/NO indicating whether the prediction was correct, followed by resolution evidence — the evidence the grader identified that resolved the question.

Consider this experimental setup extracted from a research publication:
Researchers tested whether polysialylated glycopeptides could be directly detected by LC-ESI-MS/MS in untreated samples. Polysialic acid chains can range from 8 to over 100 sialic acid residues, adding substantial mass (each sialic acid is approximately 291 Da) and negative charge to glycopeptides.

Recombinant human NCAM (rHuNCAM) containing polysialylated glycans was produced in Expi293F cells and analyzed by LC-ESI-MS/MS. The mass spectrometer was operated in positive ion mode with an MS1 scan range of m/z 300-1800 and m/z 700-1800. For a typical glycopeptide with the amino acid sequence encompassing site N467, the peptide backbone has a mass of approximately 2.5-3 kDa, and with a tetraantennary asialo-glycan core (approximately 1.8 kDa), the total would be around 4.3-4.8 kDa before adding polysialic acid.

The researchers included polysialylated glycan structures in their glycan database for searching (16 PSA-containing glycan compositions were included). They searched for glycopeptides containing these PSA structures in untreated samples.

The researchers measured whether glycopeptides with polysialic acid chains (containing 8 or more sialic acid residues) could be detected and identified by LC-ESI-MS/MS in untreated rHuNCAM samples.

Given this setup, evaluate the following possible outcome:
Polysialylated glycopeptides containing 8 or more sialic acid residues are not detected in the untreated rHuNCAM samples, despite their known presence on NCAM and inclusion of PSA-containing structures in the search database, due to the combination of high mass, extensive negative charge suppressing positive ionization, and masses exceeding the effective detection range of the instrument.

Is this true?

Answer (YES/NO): YES